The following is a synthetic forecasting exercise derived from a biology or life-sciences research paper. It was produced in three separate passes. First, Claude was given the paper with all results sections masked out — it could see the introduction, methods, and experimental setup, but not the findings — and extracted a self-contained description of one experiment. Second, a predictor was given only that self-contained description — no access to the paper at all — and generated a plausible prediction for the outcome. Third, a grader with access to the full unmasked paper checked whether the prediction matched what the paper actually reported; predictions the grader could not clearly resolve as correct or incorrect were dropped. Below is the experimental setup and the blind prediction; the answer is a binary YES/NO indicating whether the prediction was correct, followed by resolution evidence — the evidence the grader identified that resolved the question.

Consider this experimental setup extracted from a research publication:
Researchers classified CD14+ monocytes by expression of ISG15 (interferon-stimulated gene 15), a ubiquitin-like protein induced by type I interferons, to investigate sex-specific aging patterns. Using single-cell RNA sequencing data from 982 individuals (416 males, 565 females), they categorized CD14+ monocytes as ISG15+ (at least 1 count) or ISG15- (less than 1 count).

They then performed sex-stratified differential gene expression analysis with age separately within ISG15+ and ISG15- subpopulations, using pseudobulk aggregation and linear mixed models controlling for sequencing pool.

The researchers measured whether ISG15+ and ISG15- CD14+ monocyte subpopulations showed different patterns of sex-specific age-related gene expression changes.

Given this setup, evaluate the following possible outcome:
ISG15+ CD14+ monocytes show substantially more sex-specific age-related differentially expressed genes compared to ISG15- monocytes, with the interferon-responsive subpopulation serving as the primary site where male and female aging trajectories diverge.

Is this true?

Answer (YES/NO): NO